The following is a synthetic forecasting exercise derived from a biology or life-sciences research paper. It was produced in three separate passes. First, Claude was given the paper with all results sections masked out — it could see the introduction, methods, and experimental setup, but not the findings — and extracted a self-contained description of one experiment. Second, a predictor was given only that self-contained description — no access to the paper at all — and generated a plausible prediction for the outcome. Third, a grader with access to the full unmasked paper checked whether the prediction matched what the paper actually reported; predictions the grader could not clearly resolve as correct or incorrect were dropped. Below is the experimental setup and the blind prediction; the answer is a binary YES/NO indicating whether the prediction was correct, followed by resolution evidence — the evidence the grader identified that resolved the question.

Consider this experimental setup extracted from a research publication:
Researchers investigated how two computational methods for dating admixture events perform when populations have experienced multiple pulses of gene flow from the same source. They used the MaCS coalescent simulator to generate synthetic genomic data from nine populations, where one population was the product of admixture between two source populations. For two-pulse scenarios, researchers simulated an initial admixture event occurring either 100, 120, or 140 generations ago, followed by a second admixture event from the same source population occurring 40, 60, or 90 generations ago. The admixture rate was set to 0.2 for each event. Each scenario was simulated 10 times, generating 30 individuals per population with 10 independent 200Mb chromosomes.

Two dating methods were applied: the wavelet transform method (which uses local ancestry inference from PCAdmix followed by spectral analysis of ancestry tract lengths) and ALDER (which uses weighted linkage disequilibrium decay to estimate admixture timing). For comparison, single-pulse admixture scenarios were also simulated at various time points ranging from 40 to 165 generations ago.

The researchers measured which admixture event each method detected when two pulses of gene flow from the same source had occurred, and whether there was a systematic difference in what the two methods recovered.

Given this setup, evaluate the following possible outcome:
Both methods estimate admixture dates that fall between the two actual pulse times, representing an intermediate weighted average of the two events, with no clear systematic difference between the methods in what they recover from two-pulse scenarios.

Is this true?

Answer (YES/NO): NO